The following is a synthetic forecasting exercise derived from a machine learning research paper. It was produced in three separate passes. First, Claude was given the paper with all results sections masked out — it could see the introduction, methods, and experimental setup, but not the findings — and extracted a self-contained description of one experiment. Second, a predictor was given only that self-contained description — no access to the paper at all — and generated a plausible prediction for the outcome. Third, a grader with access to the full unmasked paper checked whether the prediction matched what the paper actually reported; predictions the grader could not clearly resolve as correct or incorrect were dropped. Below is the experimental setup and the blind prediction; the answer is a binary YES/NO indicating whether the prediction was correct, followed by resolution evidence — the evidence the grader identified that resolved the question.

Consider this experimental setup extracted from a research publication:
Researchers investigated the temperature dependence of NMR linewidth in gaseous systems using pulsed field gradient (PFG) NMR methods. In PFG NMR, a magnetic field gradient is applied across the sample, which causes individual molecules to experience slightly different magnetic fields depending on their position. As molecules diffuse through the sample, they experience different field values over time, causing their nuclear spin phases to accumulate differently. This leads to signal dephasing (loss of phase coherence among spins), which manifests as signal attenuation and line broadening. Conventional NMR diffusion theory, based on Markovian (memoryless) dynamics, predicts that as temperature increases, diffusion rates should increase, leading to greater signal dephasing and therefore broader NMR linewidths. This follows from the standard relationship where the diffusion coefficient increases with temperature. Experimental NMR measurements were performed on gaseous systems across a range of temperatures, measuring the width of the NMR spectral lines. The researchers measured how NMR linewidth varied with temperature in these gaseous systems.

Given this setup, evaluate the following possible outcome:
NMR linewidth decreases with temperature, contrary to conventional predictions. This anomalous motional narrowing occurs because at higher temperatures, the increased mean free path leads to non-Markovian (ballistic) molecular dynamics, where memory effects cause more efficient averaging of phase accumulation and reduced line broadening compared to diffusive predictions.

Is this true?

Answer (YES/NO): YES